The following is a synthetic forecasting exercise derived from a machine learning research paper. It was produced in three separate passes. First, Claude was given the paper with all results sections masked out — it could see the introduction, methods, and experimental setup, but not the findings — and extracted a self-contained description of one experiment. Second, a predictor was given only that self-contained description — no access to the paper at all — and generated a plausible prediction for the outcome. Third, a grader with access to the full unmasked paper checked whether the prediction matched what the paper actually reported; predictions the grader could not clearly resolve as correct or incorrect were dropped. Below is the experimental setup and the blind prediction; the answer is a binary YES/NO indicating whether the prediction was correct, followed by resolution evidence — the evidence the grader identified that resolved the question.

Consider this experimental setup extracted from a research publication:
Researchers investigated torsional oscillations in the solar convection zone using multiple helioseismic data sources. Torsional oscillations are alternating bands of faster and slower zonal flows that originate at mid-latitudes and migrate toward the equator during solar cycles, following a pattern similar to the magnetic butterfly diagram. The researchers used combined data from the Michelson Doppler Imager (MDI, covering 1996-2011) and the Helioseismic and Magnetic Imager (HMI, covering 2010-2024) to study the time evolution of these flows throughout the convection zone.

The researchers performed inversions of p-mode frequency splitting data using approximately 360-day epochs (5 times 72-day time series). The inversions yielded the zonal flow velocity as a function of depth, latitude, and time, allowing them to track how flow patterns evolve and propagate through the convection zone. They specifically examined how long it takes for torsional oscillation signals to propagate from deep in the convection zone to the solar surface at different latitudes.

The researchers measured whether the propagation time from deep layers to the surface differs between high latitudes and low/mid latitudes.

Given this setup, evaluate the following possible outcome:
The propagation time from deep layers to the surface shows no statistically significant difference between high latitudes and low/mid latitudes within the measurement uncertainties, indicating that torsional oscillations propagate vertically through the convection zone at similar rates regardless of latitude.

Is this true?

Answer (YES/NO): NO